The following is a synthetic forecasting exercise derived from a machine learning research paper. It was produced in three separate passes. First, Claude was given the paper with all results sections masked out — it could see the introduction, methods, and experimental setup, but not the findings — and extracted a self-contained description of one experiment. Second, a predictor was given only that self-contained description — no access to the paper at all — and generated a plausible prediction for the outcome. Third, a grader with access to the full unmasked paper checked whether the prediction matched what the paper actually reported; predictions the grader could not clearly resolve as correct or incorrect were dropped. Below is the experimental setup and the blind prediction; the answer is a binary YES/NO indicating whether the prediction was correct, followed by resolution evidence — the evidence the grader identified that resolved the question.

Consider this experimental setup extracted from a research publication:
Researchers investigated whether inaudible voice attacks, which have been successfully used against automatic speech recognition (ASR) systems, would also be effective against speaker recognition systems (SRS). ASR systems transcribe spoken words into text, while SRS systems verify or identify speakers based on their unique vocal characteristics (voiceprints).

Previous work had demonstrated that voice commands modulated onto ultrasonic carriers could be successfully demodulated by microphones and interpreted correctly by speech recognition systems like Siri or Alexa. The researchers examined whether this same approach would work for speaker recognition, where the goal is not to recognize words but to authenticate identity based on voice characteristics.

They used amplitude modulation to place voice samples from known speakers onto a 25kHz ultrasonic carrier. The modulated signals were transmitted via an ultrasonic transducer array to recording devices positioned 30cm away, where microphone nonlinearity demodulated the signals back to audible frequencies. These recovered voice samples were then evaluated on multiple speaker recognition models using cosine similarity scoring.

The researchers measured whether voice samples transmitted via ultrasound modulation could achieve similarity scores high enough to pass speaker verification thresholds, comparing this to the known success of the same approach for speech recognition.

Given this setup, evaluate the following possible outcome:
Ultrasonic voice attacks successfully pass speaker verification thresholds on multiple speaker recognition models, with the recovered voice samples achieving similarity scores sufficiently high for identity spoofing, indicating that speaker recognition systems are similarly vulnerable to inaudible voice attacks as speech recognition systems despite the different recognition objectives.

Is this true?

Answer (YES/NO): NO